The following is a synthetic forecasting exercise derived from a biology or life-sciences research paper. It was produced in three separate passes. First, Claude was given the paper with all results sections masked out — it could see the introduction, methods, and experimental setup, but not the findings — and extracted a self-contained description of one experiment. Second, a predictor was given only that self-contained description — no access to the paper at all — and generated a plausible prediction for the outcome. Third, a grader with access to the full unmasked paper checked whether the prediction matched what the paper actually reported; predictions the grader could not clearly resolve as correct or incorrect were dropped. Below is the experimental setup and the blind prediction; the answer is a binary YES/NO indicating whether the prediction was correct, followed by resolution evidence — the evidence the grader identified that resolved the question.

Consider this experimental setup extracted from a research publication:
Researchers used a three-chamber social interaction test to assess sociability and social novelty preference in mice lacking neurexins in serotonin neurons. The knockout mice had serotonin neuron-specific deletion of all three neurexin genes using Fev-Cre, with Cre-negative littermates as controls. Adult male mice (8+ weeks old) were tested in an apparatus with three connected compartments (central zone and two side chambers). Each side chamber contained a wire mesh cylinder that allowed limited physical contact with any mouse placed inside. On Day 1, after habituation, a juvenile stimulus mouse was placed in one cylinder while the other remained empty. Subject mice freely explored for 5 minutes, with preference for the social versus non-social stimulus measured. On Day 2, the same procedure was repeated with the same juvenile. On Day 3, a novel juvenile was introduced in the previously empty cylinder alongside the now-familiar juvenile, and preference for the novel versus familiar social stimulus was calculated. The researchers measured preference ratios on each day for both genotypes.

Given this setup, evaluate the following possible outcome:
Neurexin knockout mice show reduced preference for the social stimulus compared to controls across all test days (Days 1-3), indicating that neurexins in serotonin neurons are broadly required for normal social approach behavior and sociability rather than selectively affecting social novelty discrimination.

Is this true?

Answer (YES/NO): NO